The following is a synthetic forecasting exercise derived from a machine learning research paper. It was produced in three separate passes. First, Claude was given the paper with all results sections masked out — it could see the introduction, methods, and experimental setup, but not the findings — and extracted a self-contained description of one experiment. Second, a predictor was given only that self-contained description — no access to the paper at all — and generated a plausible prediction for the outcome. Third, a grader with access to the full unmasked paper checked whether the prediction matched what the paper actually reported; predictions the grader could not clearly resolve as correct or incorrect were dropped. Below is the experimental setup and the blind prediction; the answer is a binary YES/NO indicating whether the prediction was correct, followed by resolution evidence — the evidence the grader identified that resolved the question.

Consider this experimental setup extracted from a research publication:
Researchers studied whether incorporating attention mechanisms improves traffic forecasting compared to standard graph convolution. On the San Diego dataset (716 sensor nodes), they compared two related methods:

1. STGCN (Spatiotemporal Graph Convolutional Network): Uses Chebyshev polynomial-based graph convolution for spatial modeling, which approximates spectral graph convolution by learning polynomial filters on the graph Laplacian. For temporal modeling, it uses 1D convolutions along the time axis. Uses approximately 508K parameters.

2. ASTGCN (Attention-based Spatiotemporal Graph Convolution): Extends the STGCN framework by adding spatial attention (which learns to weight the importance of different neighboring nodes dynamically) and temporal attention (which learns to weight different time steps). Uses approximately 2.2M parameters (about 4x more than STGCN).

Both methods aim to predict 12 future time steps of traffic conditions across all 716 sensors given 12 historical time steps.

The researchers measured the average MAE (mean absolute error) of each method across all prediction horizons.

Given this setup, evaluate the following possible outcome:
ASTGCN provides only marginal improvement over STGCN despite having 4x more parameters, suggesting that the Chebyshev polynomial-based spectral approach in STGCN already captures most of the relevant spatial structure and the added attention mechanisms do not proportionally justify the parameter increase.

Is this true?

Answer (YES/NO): NO